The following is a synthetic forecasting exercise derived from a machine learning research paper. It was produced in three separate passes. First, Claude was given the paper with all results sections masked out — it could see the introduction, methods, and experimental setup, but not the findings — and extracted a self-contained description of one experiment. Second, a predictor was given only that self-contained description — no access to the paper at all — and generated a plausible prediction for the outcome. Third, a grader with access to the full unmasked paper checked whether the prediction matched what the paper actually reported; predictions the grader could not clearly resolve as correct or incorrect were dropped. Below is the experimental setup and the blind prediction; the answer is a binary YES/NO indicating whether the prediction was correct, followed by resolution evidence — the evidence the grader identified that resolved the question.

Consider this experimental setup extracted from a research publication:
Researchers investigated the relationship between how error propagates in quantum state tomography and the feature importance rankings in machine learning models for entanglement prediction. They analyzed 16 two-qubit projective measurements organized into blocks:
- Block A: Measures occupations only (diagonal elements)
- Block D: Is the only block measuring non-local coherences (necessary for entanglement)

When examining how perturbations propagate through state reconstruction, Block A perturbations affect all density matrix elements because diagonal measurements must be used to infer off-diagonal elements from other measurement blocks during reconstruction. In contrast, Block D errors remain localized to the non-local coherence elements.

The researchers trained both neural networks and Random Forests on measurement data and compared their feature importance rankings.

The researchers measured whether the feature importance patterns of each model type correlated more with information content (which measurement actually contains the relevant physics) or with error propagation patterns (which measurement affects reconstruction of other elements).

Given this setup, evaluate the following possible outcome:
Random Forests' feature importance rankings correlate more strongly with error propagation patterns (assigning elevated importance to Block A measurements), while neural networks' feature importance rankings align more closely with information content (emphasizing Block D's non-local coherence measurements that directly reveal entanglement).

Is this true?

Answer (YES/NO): YES